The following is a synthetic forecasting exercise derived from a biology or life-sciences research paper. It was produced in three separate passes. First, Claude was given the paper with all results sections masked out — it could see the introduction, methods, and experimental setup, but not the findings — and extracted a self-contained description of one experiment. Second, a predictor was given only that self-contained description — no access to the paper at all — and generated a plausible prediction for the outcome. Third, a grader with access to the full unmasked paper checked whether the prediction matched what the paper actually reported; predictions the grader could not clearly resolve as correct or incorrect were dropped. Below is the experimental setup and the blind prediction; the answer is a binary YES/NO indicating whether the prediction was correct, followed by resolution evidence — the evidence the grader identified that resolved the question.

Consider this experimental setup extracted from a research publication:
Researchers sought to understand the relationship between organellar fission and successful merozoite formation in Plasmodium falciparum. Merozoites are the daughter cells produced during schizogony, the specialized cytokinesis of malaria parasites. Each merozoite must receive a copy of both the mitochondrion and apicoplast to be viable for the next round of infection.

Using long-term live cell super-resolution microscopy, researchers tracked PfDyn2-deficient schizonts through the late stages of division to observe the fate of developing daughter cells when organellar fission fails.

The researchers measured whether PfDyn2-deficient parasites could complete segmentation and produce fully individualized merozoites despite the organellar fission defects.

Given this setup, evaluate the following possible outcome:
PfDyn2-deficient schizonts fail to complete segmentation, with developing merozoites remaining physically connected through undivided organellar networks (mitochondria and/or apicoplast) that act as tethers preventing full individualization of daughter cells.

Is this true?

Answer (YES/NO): YES